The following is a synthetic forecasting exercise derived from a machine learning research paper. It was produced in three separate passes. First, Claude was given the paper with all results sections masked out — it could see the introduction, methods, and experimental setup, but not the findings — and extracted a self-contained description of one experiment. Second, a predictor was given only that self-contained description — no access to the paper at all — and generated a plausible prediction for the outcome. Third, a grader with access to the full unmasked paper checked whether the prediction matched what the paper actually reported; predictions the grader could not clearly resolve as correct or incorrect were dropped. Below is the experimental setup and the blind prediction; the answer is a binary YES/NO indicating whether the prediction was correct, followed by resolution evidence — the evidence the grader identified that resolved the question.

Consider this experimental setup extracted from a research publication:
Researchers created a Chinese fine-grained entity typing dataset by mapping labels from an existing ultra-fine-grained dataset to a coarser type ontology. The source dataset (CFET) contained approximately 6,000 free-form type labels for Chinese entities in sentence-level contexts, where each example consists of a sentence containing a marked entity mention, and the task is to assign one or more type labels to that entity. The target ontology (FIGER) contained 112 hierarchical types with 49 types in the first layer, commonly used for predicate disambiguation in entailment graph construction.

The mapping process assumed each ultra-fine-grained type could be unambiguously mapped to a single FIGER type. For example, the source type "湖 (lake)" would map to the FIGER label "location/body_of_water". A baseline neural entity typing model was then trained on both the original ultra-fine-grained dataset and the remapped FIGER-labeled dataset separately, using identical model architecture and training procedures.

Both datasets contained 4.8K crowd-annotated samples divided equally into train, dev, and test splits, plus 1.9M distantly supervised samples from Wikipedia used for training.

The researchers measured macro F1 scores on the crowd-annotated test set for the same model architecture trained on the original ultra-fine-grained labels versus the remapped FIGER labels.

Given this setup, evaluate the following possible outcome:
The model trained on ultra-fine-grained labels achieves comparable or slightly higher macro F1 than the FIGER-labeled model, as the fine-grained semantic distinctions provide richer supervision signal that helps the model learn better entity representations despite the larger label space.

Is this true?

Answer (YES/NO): NO